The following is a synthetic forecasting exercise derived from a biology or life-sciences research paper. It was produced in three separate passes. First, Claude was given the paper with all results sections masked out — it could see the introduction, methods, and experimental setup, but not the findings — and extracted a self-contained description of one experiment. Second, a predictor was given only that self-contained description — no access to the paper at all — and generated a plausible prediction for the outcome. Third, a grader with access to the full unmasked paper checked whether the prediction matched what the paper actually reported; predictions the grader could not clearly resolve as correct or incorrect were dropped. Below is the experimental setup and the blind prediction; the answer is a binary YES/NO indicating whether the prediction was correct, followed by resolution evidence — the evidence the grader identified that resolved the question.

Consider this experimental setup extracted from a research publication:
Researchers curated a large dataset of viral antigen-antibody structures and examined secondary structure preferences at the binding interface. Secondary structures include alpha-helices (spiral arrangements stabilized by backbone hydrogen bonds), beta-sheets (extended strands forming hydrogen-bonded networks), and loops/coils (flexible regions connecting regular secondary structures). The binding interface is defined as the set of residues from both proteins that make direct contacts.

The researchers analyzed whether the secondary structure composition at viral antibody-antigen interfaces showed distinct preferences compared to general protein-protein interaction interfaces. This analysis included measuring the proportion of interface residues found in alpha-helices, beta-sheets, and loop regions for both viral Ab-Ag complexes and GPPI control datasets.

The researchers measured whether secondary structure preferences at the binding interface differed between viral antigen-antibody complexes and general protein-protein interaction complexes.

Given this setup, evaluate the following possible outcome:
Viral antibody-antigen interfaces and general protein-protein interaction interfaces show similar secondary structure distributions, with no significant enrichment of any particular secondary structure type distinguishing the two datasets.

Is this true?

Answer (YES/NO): NO